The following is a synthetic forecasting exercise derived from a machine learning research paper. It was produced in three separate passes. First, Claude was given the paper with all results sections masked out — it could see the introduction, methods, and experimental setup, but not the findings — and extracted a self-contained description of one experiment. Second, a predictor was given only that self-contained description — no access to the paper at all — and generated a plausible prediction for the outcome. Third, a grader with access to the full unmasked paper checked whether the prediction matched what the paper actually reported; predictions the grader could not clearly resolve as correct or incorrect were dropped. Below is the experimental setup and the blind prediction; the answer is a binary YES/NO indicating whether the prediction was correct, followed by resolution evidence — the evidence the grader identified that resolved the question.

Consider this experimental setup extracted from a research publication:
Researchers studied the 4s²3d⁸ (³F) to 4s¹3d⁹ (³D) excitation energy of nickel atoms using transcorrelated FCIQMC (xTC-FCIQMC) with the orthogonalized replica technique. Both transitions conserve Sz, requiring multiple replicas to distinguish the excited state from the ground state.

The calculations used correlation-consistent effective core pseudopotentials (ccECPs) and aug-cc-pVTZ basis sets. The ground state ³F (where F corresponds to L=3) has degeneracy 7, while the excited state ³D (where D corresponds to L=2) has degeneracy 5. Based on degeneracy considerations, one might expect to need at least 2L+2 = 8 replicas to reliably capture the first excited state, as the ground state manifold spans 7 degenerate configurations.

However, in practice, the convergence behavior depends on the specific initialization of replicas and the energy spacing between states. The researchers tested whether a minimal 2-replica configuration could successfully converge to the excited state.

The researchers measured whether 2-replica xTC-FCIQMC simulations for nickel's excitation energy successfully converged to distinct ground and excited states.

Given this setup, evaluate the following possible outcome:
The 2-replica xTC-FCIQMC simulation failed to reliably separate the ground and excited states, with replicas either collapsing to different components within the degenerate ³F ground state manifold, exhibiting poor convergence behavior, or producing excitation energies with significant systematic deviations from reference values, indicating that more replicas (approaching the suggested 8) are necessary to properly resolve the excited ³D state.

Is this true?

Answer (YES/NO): NO